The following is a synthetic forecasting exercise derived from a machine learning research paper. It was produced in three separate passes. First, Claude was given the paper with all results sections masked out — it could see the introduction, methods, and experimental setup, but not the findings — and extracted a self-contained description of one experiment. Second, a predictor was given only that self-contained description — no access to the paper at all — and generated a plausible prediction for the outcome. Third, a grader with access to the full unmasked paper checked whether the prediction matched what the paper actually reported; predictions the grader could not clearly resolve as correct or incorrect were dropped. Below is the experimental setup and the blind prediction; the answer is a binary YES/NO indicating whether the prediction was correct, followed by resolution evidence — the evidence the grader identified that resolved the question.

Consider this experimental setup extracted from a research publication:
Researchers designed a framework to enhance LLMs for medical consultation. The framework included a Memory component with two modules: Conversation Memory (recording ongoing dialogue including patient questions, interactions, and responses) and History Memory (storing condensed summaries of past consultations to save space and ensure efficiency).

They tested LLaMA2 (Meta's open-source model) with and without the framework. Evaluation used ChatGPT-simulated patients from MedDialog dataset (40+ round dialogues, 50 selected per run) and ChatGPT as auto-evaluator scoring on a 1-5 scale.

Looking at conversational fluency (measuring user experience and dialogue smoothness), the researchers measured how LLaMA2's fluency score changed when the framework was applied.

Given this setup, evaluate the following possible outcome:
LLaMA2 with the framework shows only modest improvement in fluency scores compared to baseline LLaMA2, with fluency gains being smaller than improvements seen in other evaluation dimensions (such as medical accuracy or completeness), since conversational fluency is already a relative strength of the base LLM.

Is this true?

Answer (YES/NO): NO